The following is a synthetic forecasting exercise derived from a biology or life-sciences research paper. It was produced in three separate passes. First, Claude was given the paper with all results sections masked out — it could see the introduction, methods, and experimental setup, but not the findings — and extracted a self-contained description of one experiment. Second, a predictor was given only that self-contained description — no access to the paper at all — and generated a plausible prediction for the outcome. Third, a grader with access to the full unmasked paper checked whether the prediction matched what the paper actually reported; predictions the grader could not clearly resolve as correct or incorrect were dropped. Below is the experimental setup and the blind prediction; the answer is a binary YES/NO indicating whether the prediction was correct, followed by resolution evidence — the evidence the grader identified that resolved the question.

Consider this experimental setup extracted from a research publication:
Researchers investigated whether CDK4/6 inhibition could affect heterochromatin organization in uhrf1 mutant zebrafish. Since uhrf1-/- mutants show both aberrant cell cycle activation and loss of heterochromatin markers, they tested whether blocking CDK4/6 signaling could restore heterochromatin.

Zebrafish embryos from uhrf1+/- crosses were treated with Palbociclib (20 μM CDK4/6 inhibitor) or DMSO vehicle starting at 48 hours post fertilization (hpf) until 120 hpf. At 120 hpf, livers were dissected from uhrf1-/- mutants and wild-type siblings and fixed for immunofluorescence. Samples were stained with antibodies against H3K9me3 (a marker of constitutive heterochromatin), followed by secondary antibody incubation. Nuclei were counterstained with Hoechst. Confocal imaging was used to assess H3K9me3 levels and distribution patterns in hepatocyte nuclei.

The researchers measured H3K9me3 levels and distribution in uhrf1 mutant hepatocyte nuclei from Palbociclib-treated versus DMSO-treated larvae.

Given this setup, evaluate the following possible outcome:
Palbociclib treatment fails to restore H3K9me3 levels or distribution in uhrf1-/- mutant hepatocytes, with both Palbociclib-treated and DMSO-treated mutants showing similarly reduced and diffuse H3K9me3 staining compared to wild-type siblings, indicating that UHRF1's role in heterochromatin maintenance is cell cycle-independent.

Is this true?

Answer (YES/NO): NO